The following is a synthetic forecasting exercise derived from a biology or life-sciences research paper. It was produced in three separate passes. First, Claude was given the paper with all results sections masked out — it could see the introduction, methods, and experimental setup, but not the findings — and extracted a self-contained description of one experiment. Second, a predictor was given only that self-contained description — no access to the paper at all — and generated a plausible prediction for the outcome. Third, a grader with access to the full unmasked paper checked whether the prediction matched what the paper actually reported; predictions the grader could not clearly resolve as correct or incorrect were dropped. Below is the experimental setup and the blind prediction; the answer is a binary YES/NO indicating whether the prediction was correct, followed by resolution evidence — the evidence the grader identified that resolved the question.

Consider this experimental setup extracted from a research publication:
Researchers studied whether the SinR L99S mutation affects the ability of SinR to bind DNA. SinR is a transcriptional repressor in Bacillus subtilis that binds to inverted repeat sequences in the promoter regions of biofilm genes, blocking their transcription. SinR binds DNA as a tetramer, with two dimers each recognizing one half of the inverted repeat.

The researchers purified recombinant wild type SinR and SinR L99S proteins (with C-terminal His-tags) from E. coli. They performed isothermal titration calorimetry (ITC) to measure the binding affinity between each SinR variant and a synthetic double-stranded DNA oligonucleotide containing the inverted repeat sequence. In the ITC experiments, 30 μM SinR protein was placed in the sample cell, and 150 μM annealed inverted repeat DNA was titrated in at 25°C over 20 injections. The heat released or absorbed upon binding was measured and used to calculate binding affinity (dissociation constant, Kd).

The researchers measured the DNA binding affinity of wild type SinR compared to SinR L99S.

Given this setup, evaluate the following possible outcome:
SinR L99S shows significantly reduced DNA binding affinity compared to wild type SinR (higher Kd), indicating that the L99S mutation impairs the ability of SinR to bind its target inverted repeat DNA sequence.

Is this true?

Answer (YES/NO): YES